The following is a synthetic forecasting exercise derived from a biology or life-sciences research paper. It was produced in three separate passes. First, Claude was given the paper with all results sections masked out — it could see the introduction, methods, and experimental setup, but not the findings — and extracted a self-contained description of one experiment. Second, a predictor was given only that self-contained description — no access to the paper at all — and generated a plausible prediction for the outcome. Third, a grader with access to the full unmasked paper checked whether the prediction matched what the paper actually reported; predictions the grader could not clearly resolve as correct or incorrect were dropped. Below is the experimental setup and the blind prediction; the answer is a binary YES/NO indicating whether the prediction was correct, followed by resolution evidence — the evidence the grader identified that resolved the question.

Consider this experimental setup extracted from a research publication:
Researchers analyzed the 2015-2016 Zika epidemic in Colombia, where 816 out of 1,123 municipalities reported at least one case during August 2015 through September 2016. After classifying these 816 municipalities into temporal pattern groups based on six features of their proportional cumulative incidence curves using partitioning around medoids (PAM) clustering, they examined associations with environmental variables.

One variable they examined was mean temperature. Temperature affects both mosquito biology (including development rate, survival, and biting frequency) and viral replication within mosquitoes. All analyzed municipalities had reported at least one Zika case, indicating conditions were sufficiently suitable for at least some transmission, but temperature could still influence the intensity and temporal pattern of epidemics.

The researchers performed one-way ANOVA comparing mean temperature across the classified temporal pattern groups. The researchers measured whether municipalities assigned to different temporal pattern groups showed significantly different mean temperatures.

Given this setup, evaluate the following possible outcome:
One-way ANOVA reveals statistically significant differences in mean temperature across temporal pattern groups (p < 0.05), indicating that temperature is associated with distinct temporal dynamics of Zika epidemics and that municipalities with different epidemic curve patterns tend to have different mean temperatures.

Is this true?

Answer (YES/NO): YES